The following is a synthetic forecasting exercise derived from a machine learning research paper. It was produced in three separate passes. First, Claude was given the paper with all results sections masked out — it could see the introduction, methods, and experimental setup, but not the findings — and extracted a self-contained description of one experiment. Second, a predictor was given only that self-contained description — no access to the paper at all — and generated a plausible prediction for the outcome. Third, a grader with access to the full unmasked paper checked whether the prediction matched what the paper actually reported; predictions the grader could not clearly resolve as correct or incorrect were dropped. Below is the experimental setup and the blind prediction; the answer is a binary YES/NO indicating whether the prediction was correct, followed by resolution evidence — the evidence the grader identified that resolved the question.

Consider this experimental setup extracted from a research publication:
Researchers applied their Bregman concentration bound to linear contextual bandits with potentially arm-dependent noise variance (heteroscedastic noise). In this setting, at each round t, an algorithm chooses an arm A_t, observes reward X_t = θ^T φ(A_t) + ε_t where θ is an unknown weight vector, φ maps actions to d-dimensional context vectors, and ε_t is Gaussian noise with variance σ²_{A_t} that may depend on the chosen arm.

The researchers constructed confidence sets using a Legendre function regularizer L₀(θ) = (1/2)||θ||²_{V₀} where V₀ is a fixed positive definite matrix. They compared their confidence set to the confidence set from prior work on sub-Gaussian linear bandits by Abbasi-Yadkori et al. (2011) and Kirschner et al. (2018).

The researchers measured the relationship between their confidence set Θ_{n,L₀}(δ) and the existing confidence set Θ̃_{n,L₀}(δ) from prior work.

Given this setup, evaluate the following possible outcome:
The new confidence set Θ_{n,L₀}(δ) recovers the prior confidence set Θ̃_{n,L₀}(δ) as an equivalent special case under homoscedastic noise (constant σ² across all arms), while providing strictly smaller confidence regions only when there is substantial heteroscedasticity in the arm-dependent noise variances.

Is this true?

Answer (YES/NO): NO